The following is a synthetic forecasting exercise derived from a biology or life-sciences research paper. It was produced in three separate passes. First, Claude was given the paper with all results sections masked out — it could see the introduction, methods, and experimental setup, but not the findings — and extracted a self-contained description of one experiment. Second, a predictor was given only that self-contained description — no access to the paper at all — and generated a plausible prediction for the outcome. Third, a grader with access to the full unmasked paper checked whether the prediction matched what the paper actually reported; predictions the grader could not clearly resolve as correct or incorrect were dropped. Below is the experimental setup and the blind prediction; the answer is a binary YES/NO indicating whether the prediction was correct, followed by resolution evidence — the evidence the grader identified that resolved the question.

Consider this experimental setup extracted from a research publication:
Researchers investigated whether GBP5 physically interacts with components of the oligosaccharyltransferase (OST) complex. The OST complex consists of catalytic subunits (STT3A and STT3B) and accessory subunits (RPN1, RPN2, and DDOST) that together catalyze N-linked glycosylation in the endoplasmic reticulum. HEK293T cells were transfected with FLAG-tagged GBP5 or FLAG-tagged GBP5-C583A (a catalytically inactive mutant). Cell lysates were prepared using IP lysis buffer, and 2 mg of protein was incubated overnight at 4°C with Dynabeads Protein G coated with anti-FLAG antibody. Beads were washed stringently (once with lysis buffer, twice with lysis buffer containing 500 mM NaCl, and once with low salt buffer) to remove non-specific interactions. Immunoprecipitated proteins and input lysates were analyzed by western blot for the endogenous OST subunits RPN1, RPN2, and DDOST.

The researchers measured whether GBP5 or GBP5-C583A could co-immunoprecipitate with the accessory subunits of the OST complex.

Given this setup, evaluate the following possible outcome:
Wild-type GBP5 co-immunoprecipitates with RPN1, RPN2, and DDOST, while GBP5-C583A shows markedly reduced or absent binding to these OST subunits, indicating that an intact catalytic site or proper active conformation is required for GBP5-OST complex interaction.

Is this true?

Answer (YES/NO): NO